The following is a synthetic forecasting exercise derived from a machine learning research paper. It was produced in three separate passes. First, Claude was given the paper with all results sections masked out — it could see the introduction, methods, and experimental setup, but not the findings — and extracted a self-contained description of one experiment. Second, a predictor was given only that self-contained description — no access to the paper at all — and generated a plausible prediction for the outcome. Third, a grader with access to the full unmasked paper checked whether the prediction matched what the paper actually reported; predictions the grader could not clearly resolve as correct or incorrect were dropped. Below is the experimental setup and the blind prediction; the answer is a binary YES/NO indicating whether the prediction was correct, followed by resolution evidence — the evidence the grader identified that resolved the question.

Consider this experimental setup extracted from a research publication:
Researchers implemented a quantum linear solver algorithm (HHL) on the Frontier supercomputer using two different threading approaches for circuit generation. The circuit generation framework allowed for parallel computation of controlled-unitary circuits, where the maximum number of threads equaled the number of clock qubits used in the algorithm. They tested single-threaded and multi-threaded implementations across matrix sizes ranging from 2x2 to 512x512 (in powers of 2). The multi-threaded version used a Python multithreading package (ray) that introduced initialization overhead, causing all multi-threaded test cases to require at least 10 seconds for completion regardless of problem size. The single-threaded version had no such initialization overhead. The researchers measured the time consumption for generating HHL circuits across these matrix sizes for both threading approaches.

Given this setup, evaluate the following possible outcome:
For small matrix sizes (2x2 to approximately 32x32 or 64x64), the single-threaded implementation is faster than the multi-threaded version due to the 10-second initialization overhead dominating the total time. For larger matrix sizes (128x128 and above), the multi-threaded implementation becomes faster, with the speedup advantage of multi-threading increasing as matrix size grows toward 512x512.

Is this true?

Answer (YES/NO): YES